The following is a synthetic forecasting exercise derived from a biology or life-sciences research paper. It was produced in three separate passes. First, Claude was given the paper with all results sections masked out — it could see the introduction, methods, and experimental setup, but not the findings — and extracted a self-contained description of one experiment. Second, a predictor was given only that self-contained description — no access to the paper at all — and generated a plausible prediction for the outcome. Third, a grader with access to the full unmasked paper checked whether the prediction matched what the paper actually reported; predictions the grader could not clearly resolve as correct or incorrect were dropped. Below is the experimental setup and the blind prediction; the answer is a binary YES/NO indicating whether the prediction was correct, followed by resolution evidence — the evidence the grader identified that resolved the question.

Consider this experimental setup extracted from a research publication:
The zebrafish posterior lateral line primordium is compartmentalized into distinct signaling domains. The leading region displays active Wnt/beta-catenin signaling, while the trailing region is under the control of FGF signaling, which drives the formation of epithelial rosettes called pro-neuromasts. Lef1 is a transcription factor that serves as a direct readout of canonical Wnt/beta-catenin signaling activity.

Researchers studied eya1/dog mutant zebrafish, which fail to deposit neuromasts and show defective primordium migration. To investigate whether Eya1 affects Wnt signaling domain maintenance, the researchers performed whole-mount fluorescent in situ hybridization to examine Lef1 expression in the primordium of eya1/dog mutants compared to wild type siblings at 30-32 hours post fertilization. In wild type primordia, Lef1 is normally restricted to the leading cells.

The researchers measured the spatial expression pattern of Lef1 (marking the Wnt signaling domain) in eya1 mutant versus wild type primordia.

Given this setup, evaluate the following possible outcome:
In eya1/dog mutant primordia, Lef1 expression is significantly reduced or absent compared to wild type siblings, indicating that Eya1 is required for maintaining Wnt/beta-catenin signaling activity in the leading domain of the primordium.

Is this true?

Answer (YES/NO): NO